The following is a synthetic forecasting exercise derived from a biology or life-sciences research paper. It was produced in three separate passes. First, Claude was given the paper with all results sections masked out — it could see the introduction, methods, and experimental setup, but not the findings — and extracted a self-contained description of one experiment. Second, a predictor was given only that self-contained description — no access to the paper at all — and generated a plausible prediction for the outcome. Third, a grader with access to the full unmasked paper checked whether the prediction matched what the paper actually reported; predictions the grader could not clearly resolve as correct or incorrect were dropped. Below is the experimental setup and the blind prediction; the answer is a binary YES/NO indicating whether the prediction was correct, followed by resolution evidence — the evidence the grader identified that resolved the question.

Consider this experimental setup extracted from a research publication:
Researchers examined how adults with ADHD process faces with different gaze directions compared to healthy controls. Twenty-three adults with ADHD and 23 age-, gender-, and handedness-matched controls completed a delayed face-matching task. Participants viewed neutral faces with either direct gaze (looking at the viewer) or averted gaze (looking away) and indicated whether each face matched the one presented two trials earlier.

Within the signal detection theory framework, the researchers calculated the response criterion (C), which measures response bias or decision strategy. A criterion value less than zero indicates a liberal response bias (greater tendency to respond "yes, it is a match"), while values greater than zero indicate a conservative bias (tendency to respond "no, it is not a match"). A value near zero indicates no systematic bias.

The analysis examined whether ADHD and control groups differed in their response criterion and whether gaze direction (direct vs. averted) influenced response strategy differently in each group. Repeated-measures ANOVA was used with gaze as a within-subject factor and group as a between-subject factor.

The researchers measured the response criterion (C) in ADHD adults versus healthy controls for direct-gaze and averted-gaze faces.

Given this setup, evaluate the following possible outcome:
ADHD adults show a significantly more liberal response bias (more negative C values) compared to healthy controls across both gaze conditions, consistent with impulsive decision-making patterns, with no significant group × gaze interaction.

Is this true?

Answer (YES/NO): NO